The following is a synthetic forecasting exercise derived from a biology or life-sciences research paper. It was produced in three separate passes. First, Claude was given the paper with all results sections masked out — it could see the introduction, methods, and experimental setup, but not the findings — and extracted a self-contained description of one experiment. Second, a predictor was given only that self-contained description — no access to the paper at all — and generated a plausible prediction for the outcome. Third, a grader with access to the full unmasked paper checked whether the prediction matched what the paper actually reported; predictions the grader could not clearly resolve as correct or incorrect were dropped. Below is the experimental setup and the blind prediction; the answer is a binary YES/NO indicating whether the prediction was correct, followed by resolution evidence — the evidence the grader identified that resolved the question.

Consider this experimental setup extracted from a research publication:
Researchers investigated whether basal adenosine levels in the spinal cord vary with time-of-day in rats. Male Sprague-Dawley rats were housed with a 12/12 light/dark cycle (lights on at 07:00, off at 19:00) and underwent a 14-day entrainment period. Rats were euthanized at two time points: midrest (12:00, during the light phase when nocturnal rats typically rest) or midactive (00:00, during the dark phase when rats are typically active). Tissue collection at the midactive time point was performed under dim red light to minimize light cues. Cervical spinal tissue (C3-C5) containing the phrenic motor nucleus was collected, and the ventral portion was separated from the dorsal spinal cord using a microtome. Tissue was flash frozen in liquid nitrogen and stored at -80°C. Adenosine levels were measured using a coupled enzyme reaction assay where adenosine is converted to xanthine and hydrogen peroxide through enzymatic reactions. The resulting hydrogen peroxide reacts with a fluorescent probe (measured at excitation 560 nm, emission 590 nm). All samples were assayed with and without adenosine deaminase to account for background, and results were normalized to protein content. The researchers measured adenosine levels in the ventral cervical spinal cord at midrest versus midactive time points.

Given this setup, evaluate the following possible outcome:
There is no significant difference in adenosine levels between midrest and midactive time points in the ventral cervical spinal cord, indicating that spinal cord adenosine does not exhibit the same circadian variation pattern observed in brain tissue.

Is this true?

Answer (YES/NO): NO